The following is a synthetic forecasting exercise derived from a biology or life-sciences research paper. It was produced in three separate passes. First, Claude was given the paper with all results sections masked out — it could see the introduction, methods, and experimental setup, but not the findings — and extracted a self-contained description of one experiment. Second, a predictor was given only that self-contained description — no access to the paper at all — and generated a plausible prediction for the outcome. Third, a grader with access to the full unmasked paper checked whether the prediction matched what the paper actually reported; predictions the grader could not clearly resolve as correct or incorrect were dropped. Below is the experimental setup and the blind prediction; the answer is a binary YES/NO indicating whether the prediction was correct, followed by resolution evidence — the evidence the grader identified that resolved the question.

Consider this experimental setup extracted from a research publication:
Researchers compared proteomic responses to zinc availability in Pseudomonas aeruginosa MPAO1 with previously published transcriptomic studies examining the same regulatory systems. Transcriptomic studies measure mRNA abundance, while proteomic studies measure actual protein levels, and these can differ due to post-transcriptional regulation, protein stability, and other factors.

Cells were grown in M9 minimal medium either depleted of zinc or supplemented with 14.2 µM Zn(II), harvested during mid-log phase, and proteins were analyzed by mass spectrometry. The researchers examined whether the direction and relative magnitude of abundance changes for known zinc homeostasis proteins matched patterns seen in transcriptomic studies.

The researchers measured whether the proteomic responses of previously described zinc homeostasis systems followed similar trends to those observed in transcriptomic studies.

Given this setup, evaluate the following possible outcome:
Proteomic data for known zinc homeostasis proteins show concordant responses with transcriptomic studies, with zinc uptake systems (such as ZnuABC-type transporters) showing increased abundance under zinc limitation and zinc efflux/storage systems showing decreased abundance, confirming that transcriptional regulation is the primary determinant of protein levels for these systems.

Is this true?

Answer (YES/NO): NO